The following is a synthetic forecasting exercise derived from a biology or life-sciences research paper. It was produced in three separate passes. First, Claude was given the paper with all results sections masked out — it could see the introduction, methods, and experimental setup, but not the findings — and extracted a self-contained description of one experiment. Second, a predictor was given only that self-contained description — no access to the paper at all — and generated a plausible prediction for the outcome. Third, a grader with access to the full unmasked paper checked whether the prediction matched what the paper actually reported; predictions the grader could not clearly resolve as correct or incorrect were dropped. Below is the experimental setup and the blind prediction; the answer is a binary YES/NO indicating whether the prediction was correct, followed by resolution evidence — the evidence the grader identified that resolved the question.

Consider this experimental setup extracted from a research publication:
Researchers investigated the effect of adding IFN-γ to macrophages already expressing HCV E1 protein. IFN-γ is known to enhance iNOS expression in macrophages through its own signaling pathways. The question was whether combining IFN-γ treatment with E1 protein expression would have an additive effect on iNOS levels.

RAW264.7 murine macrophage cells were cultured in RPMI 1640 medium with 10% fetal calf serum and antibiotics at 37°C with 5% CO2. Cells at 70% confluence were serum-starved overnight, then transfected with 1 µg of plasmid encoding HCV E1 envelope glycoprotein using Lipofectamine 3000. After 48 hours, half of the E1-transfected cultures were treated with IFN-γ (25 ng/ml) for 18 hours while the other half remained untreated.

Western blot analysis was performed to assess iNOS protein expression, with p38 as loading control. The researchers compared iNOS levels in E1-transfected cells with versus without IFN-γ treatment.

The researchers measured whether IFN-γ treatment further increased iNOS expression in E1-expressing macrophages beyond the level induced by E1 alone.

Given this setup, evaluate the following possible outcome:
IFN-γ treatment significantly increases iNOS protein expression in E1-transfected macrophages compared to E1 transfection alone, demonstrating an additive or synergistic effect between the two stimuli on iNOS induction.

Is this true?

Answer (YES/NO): YES